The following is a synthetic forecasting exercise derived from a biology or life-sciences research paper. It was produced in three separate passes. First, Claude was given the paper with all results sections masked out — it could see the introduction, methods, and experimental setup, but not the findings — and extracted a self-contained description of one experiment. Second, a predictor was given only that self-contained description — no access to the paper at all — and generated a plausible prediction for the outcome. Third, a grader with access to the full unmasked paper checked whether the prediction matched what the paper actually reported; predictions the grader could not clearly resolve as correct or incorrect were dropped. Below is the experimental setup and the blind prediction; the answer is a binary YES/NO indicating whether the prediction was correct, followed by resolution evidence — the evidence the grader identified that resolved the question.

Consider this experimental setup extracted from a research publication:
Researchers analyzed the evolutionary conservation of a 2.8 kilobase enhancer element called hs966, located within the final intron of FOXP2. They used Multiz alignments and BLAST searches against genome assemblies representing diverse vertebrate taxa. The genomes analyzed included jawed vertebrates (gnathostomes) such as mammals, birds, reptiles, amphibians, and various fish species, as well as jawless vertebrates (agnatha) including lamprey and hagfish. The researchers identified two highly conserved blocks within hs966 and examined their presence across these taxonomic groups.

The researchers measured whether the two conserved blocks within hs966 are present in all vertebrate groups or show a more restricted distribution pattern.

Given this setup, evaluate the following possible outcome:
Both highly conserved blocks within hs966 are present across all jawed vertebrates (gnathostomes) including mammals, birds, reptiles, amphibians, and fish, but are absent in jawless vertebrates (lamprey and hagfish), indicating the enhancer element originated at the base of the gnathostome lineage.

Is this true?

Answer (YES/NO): YES